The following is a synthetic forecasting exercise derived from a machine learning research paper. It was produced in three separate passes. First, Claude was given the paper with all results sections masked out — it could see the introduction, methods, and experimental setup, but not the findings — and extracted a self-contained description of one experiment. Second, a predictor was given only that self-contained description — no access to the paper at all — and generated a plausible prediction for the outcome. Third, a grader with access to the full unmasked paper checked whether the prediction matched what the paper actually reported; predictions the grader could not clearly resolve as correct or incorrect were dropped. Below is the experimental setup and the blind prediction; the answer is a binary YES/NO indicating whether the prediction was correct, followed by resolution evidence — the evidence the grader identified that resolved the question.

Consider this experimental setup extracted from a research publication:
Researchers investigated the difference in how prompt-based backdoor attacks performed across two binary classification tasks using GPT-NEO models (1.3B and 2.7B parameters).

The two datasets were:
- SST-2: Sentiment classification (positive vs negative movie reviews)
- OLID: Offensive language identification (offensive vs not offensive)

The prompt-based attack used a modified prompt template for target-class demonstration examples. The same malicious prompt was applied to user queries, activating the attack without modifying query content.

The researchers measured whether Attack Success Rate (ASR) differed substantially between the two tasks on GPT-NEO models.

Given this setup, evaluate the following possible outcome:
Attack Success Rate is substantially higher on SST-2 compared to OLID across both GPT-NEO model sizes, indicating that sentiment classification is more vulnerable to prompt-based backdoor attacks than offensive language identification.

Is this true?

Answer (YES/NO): NO